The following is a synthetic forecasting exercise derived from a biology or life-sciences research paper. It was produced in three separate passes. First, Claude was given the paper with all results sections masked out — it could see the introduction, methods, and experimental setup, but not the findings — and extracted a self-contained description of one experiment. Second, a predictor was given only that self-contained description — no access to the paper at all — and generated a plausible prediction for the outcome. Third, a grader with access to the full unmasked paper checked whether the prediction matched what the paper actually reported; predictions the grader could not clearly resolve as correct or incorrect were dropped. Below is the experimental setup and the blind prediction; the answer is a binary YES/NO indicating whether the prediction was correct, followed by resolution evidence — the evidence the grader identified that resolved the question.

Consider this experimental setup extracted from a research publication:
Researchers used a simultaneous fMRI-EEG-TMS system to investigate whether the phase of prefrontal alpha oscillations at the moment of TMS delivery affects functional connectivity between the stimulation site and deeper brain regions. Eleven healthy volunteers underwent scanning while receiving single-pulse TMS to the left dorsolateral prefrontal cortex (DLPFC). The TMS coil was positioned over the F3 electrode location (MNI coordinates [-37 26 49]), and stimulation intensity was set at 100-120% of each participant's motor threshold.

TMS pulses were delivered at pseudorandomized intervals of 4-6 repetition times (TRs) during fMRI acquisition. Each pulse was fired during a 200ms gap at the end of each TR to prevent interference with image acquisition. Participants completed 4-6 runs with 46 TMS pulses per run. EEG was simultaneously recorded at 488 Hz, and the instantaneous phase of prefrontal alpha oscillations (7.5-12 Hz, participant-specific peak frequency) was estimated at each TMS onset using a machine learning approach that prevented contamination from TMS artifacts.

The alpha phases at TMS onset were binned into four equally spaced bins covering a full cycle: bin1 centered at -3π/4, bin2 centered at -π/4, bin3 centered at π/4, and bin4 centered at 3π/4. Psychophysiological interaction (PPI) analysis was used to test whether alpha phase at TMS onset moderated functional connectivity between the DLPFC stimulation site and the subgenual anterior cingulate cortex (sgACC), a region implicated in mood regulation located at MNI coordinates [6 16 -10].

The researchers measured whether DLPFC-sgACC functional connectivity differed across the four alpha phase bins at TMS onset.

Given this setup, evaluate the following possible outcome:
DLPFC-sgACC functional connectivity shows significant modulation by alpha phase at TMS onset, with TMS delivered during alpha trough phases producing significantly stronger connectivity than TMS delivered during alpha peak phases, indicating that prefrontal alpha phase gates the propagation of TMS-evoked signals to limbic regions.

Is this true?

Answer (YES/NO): NO